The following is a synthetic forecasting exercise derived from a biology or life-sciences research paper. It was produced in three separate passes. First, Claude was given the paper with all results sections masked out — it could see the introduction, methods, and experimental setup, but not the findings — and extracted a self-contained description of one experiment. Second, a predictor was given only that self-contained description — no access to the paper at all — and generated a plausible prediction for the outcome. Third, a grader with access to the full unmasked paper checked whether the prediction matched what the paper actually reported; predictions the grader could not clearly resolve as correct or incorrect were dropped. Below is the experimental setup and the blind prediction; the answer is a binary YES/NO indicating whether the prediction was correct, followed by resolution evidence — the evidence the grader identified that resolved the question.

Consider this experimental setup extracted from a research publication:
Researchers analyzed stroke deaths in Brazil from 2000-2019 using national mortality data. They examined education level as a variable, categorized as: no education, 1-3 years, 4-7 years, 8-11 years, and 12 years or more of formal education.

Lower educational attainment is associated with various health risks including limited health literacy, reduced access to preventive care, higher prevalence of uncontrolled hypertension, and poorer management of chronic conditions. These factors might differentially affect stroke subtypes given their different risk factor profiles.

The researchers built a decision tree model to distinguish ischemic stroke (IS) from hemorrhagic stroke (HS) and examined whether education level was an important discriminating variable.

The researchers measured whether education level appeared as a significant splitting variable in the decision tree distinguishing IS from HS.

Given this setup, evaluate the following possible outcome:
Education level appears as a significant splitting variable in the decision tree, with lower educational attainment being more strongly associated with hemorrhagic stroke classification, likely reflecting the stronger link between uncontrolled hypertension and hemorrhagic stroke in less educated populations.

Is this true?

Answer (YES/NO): NO